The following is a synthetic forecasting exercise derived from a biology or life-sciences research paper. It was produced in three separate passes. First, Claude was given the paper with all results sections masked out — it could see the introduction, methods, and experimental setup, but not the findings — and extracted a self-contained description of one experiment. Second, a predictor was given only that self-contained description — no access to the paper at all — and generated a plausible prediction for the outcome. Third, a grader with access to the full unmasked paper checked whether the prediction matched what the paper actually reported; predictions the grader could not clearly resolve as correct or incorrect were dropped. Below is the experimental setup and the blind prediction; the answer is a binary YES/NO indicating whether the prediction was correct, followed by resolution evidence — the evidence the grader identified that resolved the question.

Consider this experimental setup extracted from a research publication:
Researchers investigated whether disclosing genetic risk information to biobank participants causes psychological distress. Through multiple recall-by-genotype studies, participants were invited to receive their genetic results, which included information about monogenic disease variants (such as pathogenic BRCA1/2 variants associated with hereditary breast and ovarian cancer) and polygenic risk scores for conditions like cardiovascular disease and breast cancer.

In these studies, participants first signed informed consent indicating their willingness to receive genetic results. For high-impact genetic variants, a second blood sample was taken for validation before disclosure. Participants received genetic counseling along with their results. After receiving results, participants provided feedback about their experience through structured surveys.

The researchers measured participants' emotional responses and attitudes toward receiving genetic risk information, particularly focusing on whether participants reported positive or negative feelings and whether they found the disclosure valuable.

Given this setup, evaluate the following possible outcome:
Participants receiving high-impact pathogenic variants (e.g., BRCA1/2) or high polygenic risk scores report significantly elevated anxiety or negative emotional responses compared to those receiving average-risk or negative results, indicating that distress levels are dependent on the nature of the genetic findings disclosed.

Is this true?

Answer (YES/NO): NO